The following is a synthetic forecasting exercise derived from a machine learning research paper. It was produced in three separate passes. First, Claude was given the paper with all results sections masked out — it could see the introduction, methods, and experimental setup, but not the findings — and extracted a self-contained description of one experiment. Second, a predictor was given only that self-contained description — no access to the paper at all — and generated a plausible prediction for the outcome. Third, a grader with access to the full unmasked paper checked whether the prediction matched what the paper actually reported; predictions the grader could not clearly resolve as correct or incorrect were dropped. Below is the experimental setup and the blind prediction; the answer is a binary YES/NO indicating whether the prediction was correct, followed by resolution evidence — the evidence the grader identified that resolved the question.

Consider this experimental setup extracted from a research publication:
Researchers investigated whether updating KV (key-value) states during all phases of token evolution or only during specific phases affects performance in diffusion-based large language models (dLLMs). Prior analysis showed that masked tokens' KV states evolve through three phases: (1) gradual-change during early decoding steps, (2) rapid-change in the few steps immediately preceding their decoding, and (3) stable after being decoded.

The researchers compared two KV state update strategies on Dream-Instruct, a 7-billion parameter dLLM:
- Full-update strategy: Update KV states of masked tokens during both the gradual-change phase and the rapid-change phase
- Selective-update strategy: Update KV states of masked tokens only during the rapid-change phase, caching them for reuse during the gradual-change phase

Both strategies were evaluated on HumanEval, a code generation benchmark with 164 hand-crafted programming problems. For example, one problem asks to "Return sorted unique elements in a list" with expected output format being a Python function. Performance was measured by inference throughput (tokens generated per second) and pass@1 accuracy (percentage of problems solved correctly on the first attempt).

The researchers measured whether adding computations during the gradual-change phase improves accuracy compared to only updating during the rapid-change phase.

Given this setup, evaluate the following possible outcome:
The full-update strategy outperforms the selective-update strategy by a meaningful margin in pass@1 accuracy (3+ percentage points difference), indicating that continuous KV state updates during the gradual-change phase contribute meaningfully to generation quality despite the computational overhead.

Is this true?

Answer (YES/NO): NO